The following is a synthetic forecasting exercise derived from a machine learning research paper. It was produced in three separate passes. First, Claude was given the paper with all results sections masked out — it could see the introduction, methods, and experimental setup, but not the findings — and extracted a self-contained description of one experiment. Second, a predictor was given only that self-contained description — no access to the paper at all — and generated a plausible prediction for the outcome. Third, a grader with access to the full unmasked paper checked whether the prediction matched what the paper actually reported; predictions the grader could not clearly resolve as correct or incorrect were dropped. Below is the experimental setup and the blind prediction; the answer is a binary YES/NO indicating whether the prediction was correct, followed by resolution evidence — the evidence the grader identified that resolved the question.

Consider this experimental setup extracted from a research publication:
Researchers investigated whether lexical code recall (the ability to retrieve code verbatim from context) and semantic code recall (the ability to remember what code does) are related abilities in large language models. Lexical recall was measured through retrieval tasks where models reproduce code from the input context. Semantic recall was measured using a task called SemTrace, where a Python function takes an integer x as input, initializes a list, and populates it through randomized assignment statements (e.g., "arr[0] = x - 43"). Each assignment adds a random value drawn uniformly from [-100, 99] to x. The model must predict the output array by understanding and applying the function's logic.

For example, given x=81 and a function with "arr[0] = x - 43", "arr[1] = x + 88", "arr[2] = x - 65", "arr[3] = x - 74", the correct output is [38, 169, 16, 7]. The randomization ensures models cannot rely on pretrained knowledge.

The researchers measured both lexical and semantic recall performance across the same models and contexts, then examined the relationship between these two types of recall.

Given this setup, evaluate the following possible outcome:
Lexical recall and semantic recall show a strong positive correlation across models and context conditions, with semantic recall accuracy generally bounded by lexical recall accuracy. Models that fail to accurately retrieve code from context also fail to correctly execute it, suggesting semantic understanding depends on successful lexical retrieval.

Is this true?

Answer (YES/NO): NO